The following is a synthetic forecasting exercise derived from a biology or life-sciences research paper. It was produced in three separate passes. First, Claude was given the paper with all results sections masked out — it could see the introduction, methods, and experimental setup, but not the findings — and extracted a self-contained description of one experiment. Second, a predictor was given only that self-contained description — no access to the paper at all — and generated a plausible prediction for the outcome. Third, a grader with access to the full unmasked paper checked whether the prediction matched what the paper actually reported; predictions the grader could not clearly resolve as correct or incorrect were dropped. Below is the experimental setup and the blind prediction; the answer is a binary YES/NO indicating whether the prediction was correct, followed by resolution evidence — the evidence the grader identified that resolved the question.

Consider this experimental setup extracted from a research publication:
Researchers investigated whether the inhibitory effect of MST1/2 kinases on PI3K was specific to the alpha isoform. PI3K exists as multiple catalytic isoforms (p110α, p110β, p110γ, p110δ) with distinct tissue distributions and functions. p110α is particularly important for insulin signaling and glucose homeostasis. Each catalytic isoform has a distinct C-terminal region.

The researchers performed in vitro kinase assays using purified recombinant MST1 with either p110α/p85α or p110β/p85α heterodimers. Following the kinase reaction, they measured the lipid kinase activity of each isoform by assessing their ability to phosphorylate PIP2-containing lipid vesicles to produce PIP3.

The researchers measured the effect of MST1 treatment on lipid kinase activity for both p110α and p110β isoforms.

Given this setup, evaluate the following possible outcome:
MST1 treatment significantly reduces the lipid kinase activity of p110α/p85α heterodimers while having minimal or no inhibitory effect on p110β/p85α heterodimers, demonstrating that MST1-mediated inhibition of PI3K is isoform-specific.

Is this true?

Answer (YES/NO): YES